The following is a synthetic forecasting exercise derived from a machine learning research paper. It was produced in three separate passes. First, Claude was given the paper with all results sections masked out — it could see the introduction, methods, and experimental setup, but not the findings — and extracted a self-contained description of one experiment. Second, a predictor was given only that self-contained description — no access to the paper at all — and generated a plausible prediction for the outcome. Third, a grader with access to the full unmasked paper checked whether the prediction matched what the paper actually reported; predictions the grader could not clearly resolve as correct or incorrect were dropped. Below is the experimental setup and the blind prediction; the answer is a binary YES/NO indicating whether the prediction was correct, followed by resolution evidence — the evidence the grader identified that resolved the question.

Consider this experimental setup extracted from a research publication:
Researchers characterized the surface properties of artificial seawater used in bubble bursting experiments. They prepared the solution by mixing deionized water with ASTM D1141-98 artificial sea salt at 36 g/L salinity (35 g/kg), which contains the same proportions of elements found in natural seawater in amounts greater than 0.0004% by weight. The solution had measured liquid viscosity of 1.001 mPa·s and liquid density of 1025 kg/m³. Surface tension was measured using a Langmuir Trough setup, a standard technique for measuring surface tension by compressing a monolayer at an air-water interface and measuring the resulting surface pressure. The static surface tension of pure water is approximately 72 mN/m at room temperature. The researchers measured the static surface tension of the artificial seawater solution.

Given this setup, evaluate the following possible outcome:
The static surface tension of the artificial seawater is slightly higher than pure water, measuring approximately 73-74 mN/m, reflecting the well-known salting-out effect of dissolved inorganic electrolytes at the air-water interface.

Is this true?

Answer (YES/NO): NO